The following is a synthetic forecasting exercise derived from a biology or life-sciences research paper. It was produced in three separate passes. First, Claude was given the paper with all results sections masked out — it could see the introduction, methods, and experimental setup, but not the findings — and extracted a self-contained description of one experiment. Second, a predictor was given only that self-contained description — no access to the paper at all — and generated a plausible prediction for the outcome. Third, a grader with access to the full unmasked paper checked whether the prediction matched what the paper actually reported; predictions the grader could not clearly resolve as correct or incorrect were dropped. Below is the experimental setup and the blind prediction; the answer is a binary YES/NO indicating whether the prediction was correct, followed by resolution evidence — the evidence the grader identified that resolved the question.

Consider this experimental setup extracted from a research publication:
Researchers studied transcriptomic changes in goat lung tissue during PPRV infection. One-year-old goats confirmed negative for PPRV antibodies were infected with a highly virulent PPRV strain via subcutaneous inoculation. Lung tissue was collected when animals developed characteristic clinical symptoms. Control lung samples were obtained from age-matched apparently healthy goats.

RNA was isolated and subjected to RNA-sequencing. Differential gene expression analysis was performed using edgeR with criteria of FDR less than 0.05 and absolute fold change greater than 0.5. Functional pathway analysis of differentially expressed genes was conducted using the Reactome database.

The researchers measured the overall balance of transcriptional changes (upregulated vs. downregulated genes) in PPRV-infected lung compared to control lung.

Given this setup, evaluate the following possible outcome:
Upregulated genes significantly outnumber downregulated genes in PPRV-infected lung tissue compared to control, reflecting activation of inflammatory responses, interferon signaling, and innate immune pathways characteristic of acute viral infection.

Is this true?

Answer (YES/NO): NO